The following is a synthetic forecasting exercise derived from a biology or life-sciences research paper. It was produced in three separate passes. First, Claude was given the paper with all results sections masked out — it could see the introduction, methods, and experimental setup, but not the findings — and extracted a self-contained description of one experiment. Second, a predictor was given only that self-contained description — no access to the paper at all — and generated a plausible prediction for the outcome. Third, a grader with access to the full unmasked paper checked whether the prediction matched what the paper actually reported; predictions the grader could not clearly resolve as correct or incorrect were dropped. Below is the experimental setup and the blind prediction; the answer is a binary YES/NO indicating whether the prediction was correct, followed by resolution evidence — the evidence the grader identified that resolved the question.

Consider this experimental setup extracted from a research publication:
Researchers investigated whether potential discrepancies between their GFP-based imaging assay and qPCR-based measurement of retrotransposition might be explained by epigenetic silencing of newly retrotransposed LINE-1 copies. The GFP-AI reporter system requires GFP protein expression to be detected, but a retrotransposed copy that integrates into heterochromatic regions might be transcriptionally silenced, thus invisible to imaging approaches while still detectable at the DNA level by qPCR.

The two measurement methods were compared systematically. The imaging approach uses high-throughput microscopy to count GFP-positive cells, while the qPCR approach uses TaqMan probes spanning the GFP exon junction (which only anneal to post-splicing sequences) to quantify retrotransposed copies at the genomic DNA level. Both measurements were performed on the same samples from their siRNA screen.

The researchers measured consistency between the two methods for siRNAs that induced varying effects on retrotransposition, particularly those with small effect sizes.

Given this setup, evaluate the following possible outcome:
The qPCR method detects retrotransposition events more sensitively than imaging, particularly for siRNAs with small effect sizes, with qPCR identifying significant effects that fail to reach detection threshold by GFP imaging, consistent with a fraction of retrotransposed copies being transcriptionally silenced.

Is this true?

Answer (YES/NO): NO